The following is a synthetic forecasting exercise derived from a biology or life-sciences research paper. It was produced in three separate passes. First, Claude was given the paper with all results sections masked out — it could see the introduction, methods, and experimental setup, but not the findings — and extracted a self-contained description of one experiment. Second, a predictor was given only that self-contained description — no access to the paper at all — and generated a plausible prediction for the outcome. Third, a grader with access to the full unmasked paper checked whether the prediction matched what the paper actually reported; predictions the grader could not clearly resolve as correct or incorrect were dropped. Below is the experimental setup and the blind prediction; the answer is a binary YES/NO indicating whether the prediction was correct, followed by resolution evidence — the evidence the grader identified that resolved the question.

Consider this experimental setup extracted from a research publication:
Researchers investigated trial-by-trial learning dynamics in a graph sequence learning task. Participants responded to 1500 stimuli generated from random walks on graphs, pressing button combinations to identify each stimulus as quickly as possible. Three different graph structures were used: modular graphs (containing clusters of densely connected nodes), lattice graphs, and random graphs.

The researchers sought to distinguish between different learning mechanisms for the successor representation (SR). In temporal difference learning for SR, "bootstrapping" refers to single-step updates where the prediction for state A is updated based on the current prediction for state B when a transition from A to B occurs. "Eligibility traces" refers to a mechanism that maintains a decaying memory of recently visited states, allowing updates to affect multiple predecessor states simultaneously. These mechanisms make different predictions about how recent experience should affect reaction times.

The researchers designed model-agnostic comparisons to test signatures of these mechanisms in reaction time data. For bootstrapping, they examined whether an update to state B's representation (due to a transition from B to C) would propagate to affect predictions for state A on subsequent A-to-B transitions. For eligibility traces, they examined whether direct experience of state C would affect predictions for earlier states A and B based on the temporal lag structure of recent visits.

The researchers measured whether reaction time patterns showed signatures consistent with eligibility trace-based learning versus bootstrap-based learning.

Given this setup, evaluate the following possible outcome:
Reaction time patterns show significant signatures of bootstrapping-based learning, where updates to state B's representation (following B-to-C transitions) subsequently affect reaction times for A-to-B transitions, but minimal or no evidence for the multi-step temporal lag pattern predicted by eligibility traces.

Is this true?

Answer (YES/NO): NO